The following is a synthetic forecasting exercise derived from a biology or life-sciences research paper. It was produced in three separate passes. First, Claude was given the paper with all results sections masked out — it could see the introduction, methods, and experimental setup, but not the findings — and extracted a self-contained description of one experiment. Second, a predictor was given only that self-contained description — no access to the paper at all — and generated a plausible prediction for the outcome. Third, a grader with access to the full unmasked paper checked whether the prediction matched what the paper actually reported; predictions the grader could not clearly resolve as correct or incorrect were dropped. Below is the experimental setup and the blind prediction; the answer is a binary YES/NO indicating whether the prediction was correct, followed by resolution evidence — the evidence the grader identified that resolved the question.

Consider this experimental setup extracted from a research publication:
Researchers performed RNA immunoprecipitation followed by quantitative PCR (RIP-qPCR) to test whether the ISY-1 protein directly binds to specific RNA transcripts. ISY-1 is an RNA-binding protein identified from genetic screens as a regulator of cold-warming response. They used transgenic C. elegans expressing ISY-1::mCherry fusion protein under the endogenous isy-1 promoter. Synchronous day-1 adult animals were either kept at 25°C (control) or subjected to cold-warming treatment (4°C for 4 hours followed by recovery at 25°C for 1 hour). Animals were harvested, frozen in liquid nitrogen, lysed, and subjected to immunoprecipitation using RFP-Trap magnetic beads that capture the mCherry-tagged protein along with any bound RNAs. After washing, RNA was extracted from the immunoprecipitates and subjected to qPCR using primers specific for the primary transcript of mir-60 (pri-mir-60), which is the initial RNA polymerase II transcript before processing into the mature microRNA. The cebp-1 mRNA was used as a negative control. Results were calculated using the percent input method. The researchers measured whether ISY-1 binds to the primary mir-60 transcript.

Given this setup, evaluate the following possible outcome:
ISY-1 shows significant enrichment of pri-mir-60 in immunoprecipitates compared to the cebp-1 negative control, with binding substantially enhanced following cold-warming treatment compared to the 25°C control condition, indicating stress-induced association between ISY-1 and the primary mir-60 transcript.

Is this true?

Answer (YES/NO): NO